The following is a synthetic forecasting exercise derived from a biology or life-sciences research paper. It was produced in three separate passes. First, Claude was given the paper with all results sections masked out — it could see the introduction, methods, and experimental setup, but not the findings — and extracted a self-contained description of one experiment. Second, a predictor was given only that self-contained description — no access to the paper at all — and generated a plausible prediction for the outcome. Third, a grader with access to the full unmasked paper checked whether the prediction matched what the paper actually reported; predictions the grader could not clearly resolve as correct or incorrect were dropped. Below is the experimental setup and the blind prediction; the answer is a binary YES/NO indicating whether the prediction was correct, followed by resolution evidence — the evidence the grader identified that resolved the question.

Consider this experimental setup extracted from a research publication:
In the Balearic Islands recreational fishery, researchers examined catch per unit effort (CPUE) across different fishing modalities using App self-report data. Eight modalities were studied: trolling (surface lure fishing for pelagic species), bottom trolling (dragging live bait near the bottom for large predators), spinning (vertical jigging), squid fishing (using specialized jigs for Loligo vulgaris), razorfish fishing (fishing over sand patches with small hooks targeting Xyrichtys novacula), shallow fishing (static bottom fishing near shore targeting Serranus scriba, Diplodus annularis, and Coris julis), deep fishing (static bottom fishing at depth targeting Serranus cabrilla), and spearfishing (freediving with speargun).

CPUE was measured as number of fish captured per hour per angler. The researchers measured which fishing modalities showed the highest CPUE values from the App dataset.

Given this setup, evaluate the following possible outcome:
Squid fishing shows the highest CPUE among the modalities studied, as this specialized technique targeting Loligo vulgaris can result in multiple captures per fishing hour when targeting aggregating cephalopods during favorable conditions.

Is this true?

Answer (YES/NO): NO